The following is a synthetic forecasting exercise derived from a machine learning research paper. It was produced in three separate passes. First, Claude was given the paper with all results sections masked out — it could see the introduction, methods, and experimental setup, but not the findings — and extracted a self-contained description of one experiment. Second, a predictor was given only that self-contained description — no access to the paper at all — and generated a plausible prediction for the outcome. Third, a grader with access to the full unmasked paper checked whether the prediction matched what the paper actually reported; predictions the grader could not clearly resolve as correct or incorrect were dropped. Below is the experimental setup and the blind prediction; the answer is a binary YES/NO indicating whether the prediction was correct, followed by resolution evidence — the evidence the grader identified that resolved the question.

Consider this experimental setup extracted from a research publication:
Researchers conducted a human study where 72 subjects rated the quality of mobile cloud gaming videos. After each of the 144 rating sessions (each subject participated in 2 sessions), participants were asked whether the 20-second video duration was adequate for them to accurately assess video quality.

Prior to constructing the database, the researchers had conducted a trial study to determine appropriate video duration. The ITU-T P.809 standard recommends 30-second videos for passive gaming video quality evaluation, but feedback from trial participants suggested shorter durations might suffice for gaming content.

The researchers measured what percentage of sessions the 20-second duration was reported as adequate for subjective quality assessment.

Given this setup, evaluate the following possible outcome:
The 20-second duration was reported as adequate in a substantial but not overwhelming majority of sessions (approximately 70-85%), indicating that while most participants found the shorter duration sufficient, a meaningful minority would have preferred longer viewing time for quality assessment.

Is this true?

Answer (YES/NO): NO